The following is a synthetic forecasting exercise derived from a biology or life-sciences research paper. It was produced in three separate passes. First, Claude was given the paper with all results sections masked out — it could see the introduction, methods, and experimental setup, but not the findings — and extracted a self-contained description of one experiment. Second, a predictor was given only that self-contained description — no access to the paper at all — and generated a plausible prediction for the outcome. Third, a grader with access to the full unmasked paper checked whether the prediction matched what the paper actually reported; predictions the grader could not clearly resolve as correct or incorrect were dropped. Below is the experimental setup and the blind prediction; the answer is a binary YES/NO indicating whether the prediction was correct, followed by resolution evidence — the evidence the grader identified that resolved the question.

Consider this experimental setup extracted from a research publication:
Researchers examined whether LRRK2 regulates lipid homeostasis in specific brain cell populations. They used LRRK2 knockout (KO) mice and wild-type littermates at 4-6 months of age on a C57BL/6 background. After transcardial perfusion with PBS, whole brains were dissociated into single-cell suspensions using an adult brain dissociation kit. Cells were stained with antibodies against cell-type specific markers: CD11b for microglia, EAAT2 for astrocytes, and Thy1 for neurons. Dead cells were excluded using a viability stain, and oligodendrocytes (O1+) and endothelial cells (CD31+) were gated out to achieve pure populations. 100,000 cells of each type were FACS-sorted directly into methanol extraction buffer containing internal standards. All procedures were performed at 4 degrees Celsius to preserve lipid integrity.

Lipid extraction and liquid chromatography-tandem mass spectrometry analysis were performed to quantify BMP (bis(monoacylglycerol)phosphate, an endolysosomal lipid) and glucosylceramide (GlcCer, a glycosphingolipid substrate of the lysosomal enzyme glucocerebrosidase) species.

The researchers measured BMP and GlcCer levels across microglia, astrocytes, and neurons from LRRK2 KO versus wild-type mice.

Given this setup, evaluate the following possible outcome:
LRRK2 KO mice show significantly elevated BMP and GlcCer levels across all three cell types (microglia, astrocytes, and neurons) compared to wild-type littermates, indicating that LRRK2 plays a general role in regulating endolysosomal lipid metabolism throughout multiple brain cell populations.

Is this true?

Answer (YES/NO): NO